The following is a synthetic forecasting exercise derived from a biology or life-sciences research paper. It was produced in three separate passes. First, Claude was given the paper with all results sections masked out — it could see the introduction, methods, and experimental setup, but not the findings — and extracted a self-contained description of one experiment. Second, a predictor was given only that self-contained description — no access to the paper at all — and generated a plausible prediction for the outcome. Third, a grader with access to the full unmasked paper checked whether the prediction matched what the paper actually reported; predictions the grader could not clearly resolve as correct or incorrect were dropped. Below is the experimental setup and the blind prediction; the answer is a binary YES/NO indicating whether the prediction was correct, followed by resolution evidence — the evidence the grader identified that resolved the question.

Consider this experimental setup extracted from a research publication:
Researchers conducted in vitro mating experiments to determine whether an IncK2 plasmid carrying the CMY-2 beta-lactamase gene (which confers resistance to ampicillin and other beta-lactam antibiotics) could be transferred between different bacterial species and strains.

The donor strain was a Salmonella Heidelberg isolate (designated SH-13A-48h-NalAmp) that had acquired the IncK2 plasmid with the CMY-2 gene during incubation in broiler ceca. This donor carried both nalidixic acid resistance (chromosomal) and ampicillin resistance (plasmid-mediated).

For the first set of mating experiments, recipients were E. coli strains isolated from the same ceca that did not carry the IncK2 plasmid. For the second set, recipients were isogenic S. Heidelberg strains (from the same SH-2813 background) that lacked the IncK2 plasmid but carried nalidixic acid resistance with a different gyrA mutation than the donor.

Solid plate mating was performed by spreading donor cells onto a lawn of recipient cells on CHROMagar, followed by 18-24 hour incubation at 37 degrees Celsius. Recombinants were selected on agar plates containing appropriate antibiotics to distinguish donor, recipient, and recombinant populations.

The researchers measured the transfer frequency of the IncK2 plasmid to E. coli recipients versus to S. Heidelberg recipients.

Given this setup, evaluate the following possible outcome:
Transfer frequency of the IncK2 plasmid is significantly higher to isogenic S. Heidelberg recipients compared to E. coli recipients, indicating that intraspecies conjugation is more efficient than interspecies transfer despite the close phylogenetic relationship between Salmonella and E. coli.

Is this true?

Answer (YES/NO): NO